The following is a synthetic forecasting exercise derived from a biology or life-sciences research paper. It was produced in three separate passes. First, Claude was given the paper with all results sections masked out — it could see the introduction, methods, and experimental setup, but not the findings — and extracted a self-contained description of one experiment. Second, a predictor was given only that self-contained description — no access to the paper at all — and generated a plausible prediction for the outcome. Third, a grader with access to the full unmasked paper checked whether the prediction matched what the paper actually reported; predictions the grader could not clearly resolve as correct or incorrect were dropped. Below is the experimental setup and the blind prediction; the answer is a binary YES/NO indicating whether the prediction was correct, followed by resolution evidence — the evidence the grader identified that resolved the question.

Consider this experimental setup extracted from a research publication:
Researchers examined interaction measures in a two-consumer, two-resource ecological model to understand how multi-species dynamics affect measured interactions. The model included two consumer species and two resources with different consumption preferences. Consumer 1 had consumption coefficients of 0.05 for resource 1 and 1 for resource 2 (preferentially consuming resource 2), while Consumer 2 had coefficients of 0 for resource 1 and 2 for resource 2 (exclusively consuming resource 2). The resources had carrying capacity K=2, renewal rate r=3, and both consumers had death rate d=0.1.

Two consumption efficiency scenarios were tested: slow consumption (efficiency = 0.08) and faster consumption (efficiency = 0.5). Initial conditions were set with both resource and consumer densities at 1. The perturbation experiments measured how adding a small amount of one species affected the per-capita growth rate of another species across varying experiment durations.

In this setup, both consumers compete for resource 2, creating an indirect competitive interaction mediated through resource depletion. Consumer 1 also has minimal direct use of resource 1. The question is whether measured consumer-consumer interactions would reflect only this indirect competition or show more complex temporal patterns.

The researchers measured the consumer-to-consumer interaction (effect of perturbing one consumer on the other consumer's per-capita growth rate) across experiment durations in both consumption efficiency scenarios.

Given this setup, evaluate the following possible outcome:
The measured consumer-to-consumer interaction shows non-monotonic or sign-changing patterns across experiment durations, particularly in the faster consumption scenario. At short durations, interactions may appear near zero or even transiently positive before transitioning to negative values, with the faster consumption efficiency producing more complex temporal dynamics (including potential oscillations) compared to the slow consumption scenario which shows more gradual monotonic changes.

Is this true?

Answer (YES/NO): YES